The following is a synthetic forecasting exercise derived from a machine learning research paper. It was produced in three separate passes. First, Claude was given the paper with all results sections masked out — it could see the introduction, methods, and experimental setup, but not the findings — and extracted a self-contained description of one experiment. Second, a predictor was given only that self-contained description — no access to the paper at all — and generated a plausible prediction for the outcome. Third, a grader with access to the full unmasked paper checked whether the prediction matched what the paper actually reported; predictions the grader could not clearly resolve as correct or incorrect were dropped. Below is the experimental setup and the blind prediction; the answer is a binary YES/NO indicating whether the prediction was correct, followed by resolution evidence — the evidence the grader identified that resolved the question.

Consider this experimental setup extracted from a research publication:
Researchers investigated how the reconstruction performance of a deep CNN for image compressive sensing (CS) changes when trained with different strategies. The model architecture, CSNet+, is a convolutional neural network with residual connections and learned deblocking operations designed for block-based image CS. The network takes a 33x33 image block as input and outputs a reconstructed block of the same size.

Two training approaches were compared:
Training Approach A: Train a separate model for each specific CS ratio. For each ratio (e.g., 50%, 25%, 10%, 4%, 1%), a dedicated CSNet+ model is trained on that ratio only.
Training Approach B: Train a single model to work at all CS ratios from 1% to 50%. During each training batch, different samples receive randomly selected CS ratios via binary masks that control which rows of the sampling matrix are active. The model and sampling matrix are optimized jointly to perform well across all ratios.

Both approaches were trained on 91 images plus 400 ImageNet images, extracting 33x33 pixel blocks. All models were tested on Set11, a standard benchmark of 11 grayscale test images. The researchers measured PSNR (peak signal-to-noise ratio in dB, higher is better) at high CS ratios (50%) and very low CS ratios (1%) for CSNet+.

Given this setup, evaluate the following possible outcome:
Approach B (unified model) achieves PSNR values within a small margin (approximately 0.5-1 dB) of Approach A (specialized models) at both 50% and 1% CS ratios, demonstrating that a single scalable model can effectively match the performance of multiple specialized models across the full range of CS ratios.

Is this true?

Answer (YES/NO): NO